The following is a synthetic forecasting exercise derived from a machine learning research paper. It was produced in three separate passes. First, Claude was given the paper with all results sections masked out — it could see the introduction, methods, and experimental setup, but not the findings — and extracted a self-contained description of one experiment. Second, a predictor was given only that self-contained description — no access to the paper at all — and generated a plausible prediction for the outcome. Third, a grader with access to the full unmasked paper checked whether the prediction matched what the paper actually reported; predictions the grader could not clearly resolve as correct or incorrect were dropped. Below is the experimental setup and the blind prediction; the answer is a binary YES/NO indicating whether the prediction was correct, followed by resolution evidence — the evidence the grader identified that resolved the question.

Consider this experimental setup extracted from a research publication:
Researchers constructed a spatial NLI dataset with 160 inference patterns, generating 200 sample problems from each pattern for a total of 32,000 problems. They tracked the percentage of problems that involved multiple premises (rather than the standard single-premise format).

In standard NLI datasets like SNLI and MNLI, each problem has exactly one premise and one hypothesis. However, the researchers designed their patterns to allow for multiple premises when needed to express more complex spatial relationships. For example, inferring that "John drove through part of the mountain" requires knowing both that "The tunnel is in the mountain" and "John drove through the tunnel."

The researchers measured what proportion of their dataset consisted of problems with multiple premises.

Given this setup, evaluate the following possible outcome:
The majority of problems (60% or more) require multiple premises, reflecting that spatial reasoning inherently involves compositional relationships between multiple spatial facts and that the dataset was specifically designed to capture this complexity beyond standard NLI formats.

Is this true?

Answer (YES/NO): NO